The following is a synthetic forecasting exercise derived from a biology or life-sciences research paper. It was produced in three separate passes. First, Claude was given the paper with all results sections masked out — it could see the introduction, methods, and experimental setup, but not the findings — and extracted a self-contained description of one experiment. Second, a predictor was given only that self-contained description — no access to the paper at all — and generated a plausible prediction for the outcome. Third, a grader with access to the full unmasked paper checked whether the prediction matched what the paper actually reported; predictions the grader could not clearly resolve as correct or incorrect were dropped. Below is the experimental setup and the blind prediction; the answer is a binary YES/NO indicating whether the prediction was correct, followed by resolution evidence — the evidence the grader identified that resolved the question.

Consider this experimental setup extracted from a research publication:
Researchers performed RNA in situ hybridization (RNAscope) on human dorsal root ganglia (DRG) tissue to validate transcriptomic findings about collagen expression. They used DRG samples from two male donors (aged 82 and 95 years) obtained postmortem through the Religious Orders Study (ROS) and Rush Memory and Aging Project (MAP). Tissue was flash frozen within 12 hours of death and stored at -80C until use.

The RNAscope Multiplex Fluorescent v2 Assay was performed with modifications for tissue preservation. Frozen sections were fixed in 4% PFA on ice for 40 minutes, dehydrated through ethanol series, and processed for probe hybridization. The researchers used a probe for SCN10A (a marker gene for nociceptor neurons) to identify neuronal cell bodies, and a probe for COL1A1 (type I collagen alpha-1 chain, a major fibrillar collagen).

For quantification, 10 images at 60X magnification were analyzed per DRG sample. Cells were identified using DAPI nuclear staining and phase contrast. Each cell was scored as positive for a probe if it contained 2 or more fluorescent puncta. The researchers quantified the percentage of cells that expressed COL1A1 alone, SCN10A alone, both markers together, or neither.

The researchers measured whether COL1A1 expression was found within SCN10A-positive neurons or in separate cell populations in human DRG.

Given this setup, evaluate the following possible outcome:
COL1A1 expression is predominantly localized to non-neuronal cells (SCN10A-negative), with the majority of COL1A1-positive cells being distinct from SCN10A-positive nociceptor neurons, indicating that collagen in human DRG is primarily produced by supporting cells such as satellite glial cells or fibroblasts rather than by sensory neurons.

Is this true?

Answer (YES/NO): YES